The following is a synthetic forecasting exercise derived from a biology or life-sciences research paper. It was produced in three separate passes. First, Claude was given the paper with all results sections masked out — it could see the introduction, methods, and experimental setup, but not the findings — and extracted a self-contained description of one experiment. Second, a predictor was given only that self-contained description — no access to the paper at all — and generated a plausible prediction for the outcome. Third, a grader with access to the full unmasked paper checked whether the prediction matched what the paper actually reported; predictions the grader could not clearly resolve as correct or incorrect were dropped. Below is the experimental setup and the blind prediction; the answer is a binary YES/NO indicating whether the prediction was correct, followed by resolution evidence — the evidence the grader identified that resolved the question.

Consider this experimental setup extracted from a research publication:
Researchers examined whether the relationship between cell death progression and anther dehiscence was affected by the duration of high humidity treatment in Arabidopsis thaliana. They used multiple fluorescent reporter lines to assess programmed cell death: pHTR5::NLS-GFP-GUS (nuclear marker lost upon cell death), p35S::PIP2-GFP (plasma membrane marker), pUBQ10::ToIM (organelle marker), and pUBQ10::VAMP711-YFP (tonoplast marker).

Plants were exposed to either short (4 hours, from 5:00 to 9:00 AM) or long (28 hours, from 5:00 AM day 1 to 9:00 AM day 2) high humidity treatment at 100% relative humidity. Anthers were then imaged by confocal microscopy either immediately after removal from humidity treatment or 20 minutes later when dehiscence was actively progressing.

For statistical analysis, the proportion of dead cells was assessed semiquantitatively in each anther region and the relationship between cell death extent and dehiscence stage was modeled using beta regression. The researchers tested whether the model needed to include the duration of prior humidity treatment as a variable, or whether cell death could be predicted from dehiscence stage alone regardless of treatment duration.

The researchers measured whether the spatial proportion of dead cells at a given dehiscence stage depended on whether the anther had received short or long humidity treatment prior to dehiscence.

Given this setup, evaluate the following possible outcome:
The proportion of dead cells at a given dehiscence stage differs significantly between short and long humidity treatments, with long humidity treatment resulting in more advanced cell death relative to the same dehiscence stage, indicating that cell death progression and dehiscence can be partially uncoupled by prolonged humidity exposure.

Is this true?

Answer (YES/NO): YES